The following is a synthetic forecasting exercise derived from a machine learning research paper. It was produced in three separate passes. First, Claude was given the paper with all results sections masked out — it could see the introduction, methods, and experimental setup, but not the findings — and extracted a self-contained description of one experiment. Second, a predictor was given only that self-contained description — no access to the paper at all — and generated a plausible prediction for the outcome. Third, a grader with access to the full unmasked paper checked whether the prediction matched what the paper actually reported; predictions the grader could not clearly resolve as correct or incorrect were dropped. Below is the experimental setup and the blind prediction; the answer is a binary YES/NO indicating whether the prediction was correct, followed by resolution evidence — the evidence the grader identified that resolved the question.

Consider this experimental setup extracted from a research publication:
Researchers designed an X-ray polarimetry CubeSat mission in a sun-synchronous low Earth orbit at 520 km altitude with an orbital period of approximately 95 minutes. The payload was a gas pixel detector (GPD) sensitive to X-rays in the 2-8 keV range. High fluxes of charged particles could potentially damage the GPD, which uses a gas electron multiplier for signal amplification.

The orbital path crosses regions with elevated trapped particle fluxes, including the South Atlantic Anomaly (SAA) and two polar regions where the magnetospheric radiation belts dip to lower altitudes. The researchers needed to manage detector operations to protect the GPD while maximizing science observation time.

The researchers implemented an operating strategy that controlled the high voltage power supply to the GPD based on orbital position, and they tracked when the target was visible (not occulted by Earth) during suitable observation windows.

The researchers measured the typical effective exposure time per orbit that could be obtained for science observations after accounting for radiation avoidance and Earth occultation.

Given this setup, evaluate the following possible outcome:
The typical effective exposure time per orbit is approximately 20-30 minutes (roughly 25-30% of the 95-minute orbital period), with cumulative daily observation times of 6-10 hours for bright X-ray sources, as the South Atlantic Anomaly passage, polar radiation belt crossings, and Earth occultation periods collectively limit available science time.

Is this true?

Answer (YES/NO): NO